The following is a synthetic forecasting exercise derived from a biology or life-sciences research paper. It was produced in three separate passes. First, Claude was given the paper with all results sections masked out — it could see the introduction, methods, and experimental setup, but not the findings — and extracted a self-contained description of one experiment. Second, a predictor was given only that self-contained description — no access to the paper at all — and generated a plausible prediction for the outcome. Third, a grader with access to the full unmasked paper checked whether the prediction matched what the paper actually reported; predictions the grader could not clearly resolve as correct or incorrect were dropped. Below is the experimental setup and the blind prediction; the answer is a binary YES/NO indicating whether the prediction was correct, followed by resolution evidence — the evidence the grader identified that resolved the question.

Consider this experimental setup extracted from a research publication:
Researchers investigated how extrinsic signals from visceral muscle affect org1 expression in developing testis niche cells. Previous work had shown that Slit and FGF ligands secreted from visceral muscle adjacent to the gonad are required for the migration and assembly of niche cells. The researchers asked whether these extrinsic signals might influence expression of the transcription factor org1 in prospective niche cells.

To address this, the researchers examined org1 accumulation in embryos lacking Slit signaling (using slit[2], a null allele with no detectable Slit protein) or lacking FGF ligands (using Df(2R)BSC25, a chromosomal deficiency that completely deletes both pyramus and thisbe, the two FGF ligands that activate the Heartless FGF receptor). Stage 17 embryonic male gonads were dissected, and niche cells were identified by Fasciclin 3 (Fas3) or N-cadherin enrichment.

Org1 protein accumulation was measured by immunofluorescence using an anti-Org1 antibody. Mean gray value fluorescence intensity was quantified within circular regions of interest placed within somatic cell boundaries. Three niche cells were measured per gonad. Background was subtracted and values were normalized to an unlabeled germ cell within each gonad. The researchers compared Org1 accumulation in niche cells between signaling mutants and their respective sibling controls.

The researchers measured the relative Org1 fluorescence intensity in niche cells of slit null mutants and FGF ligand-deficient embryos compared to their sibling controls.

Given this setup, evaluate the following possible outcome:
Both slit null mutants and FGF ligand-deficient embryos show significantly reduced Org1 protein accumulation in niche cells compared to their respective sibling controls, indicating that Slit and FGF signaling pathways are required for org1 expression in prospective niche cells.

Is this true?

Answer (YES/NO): YES